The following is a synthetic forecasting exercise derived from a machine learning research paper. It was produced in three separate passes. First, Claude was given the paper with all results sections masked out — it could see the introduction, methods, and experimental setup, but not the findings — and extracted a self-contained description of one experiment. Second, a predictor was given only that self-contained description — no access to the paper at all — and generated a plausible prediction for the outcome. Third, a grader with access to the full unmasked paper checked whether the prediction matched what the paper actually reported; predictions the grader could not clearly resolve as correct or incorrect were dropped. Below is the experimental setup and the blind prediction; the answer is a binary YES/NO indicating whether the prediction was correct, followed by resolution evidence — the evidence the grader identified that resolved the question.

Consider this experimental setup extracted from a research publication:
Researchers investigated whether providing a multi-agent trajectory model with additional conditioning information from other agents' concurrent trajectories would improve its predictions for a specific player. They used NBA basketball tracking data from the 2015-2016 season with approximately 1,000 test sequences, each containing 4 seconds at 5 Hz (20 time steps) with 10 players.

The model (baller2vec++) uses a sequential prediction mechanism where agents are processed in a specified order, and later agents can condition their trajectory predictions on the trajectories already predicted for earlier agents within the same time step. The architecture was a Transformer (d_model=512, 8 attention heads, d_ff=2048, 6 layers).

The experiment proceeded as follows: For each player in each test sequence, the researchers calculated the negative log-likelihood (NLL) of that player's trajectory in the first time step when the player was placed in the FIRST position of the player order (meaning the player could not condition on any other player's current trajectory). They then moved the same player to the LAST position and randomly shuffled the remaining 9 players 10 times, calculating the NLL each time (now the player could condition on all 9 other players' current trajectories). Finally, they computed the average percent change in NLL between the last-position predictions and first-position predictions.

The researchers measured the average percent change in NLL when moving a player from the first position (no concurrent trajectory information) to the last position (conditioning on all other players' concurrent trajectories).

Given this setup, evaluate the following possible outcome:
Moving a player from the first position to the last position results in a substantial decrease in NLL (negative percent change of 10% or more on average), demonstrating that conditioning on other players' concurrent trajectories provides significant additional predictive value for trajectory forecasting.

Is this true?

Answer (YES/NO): YES